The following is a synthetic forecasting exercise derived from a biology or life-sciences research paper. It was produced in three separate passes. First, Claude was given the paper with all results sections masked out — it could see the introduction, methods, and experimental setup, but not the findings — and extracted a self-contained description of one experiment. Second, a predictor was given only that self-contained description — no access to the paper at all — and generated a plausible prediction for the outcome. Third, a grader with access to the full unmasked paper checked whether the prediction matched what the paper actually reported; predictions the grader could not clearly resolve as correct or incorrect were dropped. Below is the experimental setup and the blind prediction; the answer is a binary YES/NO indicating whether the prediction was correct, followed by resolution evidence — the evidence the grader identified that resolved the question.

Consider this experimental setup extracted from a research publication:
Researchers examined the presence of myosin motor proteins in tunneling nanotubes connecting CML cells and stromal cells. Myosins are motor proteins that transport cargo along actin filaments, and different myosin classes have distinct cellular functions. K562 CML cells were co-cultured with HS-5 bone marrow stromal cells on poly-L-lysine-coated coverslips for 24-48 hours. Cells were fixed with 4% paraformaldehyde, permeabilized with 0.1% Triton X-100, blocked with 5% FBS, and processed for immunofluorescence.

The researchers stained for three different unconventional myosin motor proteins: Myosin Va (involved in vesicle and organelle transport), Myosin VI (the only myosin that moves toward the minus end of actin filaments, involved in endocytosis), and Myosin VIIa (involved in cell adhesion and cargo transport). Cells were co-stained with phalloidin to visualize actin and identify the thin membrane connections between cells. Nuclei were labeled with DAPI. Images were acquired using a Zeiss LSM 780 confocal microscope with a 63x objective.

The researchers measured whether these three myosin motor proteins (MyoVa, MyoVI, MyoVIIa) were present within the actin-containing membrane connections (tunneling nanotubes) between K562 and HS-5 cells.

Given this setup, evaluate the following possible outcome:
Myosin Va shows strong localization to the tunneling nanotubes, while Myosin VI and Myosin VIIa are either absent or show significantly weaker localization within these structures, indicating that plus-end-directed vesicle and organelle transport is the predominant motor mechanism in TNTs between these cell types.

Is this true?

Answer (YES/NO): NO